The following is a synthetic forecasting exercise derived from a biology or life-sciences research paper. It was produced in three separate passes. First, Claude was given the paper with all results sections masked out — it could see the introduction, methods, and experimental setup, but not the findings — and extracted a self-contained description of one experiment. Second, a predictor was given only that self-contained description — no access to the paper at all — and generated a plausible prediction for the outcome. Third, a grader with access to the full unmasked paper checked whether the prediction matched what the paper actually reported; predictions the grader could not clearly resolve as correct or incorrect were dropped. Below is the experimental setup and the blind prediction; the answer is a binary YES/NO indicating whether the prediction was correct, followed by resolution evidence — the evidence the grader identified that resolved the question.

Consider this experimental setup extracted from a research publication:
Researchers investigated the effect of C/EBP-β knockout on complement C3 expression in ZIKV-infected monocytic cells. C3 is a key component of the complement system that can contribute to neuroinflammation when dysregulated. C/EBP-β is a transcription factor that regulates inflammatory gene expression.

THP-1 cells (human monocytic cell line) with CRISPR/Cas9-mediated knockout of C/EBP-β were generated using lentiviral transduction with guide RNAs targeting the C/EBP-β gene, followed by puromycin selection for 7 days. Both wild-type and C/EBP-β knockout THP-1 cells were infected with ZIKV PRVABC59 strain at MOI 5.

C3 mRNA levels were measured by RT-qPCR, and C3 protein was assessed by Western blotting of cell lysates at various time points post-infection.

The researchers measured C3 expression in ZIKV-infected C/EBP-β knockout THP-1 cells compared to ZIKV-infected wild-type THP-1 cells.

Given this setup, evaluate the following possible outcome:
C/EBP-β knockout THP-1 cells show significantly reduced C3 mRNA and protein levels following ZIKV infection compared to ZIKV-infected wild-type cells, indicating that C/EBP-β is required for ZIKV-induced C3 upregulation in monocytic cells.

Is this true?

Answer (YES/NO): NO